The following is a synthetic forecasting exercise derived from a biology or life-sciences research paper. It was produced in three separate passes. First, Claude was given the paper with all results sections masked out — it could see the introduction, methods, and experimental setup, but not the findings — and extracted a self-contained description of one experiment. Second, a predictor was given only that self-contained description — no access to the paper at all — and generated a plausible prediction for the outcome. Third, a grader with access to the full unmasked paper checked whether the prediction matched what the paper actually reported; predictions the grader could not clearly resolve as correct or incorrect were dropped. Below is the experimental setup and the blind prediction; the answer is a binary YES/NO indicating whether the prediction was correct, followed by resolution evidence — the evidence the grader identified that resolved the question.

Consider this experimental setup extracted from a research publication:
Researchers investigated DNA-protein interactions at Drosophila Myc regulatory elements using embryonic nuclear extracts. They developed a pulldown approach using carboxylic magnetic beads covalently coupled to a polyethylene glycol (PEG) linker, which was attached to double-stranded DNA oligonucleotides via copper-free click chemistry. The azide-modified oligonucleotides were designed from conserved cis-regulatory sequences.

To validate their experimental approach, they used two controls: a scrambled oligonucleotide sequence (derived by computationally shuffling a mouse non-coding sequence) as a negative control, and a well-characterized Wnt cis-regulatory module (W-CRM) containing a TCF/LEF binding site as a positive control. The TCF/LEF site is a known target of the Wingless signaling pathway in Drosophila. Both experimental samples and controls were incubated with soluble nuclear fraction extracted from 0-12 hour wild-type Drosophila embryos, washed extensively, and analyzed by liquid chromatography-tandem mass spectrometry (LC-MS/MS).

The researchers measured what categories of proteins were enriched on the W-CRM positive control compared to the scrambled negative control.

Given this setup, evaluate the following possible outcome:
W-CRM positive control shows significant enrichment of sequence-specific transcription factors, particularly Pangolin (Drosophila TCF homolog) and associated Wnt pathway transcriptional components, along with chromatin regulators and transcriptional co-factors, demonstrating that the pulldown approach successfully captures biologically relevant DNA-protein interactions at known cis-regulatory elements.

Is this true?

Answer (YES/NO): NO